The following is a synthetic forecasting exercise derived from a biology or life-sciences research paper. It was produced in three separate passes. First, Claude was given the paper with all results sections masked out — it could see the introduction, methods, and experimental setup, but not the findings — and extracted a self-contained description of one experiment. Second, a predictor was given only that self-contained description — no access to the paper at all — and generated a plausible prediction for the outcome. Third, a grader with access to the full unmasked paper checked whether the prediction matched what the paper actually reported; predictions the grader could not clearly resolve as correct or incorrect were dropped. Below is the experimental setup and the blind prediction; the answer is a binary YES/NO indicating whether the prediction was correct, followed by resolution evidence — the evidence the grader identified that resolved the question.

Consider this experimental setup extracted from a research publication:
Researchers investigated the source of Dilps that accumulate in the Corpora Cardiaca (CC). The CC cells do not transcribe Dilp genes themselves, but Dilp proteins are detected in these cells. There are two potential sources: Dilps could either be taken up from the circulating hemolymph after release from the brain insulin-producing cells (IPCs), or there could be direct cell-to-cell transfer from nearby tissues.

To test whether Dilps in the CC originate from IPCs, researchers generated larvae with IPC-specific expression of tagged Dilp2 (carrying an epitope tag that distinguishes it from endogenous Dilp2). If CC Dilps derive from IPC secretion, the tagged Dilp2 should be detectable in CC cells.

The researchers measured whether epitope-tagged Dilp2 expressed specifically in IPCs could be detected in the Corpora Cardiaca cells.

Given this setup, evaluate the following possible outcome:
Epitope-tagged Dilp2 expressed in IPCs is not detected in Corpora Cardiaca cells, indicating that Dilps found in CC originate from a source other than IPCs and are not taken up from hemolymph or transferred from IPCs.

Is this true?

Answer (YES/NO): NO